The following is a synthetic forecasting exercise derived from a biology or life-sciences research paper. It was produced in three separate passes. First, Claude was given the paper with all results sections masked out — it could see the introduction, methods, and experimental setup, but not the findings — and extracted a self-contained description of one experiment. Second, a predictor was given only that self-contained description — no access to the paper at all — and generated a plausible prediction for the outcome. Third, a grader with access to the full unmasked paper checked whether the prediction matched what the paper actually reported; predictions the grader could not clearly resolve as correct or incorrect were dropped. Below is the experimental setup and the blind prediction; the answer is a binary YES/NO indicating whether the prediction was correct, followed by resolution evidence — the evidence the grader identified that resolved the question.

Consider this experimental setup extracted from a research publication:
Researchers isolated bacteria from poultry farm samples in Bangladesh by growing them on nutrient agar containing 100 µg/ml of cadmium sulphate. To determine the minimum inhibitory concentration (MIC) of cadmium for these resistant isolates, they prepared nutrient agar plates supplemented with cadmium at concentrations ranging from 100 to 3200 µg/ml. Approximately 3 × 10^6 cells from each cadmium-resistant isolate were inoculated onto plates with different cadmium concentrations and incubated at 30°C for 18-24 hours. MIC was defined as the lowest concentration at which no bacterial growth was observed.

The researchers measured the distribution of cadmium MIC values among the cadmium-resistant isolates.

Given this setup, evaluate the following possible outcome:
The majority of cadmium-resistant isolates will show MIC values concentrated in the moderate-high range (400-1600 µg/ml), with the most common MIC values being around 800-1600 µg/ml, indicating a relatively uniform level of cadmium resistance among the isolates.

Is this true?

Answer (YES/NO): NO